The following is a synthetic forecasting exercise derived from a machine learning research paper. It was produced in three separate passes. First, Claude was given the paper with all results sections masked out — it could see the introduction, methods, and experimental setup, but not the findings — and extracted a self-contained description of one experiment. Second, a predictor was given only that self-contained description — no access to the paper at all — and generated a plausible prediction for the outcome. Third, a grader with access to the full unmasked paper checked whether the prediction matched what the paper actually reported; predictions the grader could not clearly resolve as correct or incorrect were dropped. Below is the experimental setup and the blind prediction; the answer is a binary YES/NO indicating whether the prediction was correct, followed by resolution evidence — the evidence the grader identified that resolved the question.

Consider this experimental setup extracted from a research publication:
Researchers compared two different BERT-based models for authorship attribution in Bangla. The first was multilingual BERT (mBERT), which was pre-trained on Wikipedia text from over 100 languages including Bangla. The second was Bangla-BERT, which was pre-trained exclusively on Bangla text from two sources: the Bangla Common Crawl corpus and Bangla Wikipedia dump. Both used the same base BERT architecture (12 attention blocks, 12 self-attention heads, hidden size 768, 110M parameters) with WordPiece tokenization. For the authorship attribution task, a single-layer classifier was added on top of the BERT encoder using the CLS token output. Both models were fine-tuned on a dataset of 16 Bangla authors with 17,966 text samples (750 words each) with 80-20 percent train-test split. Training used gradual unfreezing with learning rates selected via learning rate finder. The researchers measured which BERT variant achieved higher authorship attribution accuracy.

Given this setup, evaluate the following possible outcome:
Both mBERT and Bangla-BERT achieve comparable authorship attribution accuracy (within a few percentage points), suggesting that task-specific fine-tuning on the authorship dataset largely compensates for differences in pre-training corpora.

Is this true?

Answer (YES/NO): YES